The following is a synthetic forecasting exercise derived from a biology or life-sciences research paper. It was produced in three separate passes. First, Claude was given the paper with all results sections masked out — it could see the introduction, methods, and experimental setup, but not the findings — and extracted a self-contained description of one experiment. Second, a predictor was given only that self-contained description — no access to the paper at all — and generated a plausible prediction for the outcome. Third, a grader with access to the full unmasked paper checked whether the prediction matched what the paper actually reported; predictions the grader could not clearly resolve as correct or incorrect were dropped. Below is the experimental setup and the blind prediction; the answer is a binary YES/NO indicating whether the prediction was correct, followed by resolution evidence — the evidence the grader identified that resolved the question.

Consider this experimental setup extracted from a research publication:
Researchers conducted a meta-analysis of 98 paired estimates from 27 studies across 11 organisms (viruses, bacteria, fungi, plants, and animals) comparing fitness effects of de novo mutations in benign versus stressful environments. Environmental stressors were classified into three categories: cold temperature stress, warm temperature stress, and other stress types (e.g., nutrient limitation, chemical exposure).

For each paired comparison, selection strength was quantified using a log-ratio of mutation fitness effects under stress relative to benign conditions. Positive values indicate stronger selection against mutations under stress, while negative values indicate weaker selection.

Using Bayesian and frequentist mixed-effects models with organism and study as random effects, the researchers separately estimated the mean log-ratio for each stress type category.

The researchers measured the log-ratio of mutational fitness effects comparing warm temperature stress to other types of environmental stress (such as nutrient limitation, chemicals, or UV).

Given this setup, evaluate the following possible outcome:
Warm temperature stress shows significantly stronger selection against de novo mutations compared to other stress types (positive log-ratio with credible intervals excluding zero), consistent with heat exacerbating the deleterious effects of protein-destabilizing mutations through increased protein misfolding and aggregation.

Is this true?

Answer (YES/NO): YES